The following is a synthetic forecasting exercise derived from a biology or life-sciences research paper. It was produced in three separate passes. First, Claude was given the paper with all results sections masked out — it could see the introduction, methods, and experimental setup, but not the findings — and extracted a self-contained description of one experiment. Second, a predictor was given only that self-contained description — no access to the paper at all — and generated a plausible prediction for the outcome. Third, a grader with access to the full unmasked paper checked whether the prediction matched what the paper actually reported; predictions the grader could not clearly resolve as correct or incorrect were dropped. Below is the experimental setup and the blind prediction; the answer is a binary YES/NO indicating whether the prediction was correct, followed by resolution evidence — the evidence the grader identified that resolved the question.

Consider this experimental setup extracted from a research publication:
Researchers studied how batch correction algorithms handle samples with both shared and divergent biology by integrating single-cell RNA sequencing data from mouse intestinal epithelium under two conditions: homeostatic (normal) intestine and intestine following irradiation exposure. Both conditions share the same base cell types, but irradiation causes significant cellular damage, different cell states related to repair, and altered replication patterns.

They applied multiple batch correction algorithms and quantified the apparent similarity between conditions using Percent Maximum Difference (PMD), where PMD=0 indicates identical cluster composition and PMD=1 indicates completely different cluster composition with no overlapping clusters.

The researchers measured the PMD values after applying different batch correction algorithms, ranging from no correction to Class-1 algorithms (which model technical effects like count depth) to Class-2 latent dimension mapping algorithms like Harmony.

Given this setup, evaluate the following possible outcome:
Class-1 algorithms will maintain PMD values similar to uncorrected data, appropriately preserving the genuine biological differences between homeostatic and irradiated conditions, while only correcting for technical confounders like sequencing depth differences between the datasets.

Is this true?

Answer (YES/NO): YES